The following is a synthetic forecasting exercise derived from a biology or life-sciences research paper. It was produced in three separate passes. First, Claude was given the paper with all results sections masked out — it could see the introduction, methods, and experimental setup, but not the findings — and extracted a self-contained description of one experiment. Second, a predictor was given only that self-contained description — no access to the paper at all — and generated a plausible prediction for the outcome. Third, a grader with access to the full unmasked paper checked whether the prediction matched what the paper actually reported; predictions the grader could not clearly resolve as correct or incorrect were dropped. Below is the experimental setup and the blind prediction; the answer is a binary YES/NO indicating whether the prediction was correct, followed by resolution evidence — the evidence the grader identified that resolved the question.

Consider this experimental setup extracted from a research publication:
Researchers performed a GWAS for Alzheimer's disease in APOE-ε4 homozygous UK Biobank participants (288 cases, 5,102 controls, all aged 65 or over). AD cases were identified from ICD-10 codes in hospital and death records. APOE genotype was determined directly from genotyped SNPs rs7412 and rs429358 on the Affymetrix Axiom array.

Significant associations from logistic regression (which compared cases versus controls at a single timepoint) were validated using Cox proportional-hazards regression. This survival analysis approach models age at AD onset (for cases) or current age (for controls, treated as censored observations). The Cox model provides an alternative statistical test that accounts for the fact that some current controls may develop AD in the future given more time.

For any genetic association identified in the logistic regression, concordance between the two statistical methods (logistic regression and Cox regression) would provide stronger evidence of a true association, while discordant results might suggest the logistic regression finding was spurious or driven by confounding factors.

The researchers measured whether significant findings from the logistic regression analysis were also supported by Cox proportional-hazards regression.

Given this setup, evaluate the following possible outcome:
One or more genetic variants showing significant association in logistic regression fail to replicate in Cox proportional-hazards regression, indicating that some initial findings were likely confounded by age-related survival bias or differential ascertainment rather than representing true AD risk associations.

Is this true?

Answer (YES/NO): NO